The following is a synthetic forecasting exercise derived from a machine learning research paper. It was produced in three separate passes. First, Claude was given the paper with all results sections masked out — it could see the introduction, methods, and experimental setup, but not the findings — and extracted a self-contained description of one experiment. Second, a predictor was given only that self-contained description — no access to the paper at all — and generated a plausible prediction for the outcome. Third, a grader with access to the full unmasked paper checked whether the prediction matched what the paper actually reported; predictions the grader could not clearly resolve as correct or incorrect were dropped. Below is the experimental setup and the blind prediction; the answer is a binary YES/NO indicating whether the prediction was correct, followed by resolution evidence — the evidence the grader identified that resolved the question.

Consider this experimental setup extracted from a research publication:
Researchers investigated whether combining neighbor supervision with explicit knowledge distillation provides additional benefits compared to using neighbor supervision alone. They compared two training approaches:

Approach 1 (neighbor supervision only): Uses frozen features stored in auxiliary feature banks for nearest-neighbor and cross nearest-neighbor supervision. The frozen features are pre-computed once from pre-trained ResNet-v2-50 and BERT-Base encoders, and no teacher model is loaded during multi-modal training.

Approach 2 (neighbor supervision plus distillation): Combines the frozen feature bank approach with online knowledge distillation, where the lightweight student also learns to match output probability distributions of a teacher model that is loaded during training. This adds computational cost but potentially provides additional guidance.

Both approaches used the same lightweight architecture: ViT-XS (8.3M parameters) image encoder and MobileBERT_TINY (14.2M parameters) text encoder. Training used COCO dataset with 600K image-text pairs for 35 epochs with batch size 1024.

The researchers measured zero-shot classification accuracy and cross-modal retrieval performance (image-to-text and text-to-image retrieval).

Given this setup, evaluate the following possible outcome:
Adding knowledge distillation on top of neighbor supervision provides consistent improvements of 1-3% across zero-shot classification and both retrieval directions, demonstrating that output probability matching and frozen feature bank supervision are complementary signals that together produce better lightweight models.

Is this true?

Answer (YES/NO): NO